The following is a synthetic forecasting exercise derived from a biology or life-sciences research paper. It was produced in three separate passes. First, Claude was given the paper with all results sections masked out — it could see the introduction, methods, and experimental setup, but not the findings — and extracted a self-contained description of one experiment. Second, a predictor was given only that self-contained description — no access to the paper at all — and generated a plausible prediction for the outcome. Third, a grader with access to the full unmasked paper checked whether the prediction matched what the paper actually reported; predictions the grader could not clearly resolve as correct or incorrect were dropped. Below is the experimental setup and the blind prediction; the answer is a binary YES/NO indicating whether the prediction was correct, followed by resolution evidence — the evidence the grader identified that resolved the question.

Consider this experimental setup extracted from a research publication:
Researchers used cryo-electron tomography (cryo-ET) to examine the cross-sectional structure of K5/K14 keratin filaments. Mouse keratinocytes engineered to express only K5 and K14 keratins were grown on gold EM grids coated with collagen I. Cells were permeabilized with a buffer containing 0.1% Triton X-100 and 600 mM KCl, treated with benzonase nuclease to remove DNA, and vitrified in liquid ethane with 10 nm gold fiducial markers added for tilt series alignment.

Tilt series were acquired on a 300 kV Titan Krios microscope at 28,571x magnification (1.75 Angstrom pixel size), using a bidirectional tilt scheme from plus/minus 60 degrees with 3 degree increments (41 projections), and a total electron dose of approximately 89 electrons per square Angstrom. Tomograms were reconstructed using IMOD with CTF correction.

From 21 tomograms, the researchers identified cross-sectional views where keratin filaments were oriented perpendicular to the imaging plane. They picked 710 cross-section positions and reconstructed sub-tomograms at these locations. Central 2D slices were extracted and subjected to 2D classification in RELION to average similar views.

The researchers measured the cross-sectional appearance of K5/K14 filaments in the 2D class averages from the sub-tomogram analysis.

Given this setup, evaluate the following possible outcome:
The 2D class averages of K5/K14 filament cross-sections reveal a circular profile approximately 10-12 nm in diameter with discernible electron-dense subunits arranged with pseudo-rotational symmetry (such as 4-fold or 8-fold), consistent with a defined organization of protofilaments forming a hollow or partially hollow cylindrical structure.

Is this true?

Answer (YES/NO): NO